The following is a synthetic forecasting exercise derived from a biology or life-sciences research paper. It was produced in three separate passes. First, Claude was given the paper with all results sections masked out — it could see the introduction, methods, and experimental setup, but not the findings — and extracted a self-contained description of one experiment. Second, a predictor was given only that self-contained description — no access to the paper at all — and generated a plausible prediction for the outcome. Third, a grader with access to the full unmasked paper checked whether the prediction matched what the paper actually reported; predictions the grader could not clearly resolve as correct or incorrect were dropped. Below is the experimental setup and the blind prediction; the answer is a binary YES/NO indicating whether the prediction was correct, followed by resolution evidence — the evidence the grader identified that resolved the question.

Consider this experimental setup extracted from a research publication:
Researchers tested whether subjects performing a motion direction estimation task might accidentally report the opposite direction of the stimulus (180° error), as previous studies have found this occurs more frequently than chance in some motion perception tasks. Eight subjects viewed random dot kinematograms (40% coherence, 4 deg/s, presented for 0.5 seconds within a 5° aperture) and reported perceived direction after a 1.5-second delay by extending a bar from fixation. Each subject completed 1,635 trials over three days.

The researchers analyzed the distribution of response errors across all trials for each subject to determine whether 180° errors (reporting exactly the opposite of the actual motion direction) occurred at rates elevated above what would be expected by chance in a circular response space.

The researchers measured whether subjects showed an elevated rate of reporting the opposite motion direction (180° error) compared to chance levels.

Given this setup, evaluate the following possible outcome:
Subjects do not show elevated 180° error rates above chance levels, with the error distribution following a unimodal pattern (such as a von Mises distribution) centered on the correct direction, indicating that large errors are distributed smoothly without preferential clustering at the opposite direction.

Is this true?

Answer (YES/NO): YES